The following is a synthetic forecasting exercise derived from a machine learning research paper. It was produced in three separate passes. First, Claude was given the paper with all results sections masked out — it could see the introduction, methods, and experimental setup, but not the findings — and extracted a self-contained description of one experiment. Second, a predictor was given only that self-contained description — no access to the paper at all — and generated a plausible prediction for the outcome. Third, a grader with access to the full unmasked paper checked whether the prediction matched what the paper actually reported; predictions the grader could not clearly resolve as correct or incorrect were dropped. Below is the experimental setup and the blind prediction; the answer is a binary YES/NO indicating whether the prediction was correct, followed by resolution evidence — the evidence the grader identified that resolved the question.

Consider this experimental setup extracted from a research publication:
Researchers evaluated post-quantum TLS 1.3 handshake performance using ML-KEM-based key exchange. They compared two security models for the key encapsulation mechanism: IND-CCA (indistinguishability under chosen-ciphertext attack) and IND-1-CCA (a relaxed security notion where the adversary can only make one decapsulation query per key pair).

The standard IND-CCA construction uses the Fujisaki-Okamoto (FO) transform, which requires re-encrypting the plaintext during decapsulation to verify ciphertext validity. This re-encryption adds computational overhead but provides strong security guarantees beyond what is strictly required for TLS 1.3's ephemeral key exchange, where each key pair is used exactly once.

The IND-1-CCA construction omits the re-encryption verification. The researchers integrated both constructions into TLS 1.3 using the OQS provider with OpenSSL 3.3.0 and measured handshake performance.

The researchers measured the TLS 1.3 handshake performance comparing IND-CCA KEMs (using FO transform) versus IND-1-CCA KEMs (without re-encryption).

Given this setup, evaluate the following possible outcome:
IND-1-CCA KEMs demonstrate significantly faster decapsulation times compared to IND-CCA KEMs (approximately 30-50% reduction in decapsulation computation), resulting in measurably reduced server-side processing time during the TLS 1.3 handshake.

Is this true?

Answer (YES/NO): NO